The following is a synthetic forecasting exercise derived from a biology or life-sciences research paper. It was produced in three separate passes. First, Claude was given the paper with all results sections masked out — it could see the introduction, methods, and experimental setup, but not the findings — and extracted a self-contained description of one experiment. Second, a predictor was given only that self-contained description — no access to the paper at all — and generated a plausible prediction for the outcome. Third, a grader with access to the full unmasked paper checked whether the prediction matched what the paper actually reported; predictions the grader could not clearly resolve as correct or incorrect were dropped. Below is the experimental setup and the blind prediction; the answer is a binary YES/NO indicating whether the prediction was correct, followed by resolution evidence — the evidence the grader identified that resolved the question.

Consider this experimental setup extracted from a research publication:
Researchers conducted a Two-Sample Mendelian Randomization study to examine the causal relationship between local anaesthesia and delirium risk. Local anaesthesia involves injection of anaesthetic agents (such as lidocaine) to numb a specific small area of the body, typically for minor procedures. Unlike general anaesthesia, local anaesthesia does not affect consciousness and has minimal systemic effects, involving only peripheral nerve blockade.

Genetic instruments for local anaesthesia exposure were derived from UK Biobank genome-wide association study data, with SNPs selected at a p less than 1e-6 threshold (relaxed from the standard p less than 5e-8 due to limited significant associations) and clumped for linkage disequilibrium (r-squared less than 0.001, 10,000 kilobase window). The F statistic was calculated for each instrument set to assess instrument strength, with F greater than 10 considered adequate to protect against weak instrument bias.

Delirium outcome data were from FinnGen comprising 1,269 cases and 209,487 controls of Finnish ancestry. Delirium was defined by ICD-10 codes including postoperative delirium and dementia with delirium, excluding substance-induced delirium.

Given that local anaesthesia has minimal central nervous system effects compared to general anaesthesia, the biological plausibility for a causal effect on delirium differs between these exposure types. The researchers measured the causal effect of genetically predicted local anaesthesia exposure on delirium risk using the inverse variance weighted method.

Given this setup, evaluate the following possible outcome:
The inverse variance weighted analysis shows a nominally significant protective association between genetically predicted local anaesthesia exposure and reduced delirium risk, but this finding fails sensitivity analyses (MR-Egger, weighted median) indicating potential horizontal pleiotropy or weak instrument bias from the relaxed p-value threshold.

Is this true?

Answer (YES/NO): NO